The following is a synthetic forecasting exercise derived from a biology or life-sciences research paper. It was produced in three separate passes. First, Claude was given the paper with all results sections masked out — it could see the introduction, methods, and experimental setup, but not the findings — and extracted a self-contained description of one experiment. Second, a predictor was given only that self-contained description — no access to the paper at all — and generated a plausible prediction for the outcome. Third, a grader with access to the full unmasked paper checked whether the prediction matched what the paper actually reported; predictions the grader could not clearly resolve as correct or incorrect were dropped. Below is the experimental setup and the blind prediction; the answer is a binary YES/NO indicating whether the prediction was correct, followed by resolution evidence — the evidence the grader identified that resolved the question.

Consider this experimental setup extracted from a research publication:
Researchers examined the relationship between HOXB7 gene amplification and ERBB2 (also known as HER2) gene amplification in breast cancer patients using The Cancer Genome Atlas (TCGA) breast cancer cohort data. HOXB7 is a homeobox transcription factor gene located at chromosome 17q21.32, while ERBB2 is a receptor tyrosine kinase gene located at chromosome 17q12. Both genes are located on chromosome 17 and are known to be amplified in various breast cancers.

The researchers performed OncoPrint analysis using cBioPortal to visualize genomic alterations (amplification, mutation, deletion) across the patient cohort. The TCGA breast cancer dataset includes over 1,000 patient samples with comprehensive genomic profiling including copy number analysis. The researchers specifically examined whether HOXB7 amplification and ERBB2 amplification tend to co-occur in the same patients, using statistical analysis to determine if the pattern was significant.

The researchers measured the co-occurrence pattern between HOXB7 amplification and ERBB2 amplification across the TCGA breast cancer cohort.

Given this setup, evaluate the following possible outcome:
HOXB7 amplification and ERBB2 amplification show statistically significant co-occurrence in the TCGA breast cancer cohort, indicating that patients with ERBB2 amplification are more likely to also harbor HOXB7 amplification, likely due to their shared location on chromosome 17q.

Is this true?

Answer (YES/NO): YES